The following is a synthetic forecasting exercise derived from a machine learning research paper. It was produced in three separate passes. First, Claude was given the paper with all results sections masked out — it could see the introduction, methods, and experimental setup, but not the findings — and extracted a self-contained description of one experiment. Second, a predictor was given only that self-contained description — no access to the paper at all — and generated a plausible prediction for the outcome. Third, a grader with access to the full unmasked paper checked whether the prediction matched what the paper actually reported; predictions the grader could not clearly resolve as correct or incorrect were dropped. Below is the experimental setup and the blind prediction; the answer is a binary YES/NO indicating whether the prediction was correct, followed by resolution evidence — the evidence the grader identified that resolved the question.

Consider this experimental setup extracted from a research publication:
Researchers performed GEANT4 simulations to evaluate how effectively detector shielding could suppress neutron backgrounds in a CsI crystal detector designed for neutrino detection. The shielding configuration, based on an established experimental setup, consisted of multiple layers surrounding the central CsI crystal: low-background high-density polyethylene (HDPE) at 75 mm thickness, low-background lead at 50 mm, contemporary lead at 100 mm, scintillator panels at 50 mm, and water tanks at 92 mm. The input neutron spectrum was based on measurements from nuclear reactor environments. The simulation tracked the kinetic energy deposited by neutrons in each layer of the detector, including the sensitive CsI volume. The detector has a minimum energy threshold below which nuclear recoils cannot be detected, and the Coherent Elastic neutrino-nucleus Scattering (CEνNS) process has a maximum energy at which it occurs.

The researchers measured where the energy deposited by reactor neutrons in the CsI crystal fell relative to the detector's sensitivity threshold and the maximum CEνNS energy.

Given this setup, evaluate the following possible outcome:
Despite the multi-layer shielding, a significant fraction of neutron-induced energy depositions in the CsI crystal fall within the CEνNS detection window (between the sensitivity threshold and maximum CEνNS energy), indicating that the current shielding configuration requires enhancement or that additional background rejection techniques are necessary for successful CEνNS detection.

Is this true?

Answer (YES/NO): NO